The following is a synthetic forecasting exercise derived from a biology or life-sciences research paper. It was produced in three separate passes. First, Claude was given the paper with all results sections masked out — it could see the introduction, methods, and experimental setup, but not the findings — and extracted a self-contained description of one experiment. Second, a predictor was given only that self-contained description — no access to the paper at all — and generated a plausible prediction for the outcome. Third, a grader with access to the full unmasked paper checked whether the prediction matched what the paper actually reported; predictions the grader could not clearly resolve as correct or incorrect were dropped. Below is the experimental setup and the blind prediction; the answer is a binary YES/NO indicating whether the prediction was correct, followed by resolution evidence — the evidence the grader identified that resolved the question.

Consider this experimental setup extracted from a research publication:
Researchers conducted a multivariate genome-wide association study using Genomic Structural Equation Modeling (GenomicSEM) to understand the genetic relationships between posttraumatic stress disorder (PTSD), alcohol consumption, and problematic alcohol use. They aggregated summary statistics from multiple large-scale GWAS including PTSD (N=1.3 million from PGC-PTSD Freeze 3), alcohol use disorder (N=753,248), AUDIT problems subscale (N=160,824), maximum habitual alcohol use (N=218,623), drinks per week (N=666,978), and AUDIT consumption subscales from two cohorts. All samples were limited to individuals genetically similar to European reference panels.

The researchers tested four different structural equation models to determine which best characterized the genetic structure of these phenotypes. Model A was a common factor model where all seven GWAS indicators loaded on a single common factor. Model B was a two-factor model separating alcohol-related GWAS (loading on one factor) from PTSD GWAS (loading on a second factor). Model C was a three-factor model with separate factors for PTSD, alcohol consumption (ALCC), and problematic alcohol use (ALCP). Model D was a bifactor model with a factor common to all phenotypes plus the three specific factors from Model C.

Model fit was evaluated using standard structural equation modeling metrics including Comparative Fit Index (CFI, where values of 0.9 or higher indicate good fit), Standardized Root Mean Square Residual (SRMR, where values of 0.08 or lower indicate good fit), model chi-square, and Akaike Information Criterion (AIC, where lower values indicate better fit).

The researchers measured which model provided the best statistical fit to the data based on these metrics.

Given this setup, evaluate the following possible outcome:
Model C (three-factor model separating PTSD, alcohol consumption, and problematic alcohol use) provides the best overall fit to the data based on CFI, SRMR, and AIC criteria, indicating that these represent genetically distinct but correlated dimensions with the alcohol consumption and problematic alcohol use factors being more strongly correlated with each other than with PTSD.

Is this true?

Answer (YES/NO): NO